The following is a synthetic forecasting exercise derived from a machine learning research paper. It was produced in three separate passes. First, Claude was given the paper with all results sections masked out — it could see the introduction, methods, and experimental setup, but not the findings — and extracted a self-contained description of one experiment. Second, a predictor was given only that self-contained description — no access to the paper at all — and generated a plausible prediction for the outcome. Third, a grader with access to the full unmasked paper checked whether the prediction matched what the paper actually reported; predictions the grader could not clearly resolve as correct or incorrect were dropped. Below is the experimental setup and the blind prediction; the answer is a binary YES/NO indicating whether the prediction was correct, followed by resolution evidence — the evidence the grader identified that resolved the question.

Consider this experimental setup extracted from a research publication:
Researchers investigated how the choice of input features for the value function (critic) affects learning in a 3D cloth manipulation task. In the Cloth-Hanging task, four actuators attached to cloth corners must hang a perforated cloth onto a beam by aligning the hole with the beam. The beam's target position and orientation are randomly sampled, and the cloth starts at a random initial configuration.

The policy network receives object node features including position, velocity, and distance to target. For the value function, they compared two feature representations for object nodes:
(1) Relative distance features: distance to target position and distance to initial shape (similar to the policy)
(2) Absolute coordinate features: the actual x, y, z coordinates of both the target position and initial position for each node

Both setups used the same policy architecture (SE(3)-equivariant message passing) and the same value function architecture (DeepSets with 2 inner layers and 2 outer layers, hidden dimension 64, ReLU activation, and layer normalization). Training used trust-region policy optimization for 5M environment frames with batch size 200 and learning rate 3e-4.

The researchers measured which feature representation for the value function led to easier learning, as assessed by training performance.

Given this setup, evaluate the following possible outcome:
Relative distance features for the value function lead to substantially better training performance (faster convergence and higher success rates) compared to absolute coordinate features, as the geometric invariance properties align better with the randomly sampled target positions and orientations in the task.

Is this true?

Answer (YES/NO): NO